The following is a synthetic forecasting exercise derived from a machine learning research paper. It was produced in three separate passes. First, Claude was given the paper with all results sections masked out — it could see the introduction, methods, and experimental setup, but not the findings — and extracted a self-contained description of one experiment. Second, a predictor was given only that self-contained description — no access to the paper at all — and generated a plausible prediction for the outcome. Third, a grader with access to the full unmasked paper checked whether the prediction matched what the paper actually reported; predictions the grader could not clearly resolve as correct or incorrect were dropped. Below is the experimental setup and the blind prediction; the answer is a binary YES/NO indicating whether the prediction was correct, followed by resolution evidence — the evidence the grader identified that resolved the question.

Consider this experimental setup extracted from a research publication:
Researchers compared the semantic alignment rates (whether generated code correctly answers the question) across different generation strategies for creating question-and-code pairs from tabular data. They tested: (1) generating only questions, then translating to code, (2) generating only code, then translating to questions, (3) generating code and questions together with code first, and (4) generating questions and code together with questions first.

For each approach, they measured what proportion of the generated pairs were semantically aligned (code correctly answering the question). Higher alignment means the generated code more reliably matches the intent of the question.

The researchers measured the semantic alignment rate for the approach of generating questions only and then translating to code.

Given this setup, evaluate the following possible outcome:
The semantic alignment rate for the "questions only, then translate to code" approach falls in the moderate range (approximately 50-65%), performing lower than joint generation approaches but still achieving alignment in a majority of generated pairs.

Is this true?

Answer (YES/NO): NO